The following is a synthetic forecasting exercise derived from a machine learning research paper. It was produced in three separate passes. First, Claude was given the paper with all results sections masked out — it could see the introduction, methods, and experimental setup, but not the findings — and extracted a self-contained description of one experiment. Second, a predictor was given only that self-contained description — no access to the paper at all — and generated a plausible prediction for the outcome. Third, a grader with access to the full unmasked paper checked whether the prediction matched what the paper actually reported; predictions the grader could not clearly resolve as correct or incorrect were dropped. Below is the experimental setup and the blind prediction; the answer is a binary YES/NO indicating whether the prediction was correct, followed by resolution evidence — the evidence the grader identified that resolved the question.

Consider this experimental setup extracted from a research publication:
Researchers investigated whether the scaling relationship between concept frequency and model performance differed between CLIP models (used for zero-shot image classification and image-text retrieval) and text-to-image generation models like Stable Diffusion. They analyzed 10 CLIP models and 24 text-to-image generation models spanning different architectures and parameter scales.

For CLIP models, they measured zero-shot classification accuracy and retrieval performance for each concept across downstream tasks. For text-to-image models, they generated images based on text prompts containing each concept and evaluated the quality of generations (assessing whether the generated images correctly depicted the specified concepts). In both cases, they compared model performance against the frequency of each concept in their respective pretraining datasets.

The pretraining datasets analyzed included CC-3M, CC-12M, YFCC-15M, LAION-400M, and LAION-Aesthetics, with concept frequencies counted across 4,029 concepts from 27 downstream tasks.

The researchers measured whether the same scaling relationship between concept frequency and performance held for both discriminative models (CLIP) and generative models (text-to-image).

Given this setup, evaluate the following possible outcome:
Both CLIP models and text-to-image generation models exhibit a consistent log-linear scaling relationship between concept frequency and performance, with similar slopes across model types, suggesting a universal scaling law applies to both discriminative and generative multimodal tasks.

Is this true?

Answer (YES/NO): NO